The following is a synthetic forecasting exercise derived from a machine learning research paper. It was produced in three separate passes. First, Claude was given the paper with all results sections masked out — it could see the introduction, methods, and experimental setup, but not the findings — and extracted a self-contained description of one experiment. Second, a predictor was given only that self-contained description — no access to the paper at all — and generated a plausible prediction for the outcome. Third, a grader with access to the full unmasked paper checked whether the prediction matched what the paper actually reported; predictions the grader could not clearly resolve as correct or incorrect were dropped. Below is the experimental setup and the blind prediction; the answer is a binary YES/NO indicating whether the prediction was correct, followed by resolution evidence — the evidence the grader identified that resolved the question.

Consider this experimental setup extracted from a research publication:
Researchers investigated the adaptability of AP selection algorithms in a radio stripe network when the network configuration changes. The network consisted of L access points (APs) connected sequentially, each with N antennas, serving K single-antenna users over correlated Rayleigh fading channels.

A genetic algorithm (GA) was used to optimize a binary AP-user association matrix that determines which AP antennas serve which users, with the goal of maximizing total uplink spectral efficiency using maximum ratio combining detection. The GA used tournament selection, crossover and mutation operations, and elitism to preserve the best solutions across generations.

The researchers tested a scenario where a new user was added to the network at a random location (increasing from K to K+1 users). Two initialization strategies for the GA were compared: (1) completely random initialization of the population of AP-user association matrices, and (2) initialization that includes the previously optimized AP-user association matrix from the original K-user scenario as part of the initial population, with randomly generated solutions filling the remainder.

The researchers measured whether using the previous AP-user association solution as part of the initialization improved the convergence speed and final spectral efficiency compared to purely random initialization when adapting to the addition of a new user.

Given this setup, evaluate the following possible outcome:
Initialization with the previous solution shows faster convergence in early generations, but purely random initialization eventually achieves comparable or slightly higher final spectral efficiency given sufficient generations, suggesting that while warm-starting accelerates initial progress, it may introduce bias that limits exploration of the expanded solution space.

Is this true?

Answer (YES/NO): NO